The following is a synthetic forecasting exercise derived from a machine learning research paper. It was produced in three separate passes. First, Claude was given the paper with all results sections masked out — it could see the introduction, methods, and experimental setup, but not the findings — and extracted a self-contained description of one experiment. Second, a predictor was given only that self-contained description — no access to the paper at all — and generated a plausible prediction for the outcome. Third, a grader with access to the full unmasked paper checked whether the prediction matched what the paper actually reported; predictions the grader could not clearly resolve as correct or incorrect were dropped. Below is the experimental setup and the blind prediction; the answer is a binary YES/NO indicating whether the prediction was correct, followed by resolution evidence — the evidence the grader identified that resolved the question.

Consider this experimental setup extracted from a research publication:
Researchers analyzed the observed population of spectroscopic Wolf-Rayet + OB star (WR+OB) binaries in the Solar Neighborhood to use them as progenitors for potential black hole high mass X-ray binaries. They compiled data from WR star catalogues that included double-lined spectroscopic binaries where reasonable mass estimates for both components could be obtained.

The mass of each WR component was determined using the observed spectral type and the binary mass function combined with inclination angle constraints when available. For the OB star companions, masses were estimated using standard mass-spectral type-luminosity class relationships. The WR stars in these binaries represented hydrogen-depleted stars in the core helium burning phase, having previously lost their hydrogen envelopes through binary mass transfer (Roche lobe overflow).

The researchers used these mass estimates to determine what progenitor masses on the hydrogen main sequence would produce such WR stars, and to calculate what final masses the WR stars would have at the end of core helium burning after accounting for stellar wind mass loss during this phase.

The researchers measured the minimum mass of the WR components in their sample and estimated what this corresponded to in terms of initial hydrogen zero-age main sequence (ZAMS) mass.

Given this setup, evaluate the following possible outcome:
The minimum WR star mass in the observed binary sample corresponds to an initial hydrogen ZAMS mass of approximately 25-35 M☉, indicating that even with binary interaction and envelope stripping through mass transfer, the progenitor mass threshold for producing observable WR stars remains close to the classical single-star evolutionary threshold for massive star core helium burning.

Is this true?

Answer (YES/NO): YES